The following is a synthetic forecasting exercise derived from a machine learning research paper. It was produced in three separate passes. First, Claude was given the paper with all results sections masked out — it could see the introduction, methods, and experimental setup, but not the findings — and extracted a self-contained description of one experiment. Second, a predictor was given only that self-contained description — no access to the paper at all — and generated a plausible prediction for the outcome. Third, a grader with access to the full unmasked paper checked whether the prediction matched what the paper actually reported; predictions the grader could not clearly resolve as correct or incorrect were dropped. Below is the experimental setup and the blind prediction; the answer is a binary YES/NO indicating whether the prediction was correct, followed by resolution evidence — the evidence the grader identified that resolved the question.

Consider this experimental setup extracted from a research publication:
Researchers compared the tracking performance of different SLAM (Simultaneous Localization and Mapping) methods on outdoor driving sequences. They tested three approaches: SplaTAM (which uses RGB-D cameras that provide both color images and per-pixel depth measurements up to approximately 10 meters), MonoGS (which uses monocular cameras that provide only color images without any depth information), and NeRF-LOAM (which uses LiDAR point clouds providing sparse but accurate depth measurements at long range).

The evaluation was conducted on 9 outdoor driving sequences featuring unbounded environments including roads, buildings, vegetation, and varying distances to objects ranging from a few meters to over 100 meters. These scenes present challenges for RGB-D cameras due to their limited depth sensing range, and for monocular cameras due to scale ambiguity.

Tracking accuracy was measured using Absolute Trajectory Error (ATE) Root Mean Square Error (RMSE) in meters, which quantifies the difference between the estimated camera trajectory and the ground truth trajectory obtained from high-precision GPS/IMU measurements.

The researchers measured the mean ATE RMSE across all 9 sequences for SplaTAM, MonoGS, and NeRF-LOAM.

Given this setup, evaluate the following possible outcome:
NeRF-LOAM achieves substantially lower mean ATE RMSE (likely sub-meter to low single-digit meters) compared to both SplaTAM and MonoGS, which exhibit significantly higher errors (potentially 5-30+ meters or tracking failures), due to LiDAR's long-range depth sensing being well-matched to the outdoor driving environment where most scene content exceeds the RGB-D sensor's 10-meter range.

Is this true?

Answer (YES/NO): YES